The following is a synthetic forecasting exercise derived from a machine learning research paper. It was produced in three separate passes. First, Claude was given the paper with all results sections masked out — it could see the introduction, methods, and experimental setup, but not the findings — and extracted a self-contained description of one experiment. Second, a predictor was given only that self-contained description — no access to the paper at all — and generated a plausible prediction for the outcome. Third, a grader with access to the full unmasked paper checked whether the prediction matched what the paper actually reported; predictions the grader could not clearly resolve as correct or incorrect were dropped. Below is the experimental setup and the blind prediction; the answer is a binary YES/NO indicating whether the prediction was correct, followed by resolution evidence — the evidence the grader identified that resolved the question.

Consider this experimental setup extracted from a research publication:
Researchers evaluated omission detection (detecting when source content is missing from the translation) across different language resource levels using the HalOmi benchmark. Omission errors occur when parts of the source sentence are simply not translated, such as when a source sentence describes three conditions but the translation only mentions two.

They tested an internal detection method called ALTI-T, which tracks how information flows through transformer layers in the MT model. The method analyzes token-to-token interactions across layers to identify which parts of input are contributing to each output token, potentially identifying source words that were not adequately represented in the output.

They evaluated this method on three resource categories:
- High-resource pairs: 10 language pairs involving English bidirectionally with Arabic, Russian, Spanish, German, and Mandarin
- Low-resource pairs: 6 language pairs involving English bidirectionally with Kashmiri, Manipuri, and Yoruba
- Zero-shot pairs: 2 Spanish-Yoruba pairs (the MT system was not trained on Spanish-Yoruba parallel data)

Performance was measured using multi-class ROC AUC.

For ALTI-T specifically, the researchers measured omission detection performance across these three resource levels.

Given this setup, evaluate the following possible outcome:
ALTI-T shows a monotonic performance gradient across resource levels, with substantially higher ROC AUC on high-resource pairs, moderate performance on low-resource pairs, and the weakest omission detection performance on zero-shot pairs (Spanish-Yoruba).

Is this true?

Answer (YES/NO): NO